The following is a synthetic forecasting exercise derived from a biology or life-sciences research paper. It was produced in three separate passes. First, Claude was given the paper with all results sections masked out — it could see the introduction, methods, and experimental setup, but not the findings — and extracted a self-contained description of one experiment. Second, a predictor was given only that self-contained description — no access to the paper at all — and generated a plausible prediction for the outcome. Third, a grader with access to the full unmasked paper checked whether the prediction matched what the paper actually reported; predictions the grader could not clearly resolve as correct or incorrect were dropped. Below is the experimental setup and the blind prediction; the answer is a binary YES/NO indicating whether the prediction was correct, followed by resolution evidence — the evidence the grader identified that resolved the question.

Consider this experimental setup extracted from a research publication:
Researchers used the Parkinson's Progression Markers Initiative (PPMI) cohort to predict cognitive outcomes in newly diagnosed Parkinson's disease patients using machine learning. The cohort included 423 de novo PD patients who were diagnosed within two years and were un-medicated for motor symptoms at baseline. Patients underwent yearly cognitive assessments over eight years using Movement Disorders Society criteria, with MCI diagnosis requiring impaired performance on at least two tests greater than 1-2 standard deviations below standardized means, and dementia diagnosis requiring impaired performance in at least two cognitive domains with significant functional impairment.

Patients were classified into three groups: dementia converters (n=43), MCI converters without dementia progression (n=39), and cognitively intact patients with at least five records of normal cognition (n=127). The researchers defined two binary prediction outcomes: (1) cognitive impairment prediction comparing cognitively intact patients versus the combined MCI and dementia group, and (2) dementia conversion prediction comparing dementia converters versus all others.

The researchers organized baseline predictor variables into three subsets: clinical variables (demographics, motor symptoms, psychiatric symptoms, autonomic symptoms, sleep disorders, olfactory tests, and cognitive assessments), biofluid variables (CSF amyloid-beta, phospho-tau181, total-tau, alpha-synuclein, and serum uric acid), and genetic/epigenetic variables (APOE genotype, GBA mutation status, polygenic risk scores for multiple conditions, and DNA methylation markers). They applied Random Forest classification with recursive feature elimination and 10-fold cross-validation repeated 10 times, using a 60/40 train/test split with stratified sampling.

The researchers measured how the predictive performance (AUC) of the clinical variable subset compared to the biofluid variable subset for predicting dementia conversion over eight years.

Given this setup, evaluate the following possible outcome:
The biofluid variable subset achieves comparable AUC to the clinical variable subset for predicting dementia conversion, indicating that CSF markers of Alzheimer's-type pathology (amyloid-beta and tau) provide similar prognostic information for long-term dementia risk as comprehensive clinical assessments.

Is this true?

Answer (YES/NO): NO